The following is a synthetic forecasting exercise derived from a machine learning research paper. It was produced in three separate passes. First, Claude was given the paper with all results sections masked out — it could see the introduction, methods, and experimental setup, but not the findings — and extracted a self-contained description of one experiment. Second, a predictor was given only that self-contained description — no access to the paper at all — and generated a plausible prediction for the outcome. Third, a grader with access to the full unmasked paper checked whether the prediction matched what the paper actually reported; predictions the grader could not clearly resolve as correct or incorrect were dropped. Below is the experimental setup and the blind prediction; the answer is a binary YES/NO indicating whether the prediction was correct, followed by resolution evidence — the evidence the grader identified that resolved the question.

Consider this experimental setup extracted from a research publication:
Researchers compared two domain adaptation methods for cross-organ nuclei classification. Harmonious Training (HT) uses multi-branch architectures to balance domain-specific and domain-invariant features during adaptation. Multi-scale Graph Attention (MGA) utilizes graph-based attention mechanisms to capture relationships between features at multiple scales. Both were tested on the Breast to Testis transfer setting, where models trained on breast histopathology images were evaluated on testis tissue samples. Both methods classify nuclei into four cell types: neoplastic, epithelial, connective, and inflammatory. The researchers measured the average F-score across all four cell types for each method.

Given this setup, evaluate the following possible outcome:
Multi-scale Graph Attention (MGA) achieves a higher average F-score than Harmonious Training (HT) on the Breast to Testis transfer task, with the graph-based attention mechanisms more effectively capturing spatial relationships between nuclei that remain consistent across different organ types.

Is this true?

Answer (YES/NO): NO